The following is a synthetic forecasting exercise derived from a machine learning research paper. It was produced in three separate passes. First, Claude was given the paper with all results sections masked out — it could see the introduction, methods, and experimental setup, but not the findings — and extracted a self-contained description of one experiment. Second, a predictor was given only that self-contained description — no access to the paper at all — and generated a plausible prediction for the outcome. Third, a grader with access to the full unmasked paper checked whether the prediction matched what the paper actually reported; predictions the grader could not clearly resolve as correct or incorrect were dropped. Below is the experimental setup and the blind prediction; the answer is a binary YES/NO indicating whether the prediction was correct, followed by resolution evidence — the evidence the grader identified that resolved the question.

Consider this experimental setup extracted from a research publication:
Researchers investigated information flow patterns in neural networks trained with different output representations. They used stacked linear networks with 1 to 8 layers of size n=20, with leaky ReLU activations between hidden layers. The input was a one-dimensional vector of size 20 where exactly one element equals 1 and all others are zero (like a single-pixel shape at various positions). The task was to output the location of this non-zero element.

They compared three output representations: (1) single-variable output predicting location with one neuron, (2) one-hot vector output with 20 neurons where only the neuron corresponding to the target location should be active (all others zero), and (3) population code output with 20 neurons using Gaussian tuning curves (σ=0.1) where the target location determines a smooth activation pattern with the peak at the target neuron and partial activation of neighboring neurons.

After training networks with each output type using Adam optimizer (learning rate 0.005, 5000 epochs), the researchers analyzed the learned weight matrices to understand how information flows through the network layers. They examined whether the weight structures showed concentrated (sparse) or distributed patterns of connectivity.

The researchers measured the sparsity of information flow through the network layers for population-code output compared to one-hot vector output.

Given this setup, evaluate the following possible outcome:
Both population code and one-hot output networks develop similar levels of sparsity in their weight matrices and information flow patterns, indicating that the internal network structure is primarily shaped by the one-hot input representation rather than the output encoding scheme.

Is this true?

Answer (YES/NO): NO